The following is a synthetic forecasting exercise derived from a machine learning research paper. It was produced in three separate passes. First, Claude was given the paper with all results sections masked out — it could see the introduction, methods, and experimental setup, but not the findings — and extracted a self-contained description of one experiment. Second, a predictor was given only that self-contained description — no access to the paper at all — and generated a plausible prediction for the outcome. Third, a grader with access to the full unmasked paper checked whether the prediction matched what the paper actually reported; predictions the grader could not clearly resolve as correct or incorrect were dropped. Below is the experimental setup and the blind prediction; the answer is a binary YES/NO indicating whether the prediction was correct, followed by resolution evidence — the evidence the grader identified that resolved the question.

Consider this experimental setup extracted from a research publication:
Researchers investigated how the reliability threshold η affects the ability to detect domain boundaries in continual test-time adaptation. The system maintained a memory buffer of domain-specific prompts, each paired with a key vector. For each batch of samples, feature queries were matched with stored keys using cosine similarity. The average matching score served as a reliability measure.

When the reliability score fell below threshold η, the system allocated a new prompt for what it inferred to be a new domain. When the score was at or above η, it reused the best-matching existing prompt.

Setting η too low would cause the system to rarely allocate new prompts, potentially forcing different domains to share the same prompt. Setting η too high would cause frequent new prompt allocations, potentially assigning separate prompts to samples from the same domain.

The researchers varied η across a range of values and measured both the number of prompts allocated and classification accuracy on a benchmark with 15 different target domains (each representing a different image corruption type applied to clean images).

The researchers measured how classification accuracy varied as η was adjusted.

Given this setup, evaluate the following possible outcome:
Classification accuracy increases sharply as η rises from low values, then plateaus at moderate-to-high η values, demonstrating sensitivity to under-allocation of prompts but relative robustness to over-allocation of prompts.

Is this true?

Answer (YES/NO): NO